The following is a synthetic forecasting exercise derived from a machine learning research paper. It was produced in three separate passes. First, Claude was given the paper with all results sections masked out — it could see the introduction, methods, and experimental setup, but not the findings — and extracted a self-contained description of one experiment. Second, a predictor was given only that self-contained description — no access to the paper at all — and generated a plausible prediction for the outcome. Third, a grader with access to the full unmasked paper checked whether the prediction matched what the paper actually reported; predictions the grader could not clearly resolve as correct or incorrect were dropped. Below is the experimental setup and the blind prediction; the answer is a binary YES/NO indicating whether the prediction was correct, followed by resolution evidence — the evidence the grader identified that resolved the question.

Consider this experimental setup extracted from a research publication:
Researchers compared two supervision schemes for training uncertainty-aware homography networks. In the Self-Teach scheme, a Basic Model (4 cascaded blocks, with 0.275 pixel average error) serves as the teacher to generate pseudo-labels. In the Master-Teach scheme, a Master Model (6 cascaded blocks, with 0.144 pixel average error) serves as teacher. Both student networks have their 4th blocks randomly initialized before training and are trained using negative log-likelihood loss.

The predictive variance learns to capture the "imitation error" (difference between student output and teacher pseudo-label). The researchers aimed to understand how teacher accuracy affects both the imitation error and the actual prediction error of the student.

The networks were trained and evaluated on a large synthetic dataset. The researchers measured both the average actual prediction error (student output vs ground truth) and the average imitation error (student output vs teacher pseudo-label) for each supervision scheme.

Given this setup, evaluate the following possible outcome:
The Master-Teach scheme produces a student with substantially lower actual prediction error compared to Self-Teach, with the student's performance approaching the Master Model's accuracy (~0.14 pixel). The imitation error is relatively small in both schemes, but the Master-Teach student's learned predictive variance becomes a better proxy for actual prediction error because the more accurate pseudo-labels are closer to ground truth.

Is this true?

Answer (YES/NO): NO